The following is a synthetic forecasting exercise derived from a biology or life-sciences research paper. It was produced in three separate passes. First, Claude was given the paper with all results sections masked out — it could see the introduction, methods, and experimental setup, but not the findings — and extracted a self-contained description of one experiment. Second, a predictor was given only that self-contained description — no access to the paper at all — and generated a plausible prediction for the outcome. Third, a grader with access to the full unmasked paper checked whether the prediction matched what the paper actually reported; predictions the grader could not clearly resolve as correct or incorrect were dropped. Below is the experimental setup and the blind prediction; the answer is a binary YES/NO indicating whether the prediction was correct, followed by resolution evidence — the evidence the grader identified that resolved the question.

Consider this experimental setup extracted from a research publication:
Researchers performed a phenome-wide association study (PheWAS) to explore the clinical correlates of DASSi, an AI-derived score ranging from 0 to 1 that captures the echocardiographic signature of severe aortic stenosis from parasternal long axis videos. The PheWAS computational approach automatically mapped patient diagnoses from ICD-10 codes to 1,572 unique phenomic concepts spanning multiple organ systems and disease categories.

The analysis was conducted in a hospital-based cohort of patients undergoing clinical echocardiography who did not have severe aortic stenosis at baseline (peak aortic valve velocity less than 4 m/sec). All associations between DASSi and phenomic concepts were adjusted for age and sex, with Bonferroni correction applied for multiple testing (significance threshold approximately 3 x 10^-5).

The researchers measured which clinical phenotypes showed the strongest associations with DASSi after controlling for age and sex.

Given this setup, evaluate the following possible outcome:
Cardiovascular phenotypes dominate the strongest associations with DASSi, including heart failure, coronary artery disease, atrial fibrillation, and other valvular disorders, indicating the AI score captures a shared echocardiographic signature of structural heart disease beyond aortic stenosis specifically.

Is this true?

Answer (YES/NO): NO